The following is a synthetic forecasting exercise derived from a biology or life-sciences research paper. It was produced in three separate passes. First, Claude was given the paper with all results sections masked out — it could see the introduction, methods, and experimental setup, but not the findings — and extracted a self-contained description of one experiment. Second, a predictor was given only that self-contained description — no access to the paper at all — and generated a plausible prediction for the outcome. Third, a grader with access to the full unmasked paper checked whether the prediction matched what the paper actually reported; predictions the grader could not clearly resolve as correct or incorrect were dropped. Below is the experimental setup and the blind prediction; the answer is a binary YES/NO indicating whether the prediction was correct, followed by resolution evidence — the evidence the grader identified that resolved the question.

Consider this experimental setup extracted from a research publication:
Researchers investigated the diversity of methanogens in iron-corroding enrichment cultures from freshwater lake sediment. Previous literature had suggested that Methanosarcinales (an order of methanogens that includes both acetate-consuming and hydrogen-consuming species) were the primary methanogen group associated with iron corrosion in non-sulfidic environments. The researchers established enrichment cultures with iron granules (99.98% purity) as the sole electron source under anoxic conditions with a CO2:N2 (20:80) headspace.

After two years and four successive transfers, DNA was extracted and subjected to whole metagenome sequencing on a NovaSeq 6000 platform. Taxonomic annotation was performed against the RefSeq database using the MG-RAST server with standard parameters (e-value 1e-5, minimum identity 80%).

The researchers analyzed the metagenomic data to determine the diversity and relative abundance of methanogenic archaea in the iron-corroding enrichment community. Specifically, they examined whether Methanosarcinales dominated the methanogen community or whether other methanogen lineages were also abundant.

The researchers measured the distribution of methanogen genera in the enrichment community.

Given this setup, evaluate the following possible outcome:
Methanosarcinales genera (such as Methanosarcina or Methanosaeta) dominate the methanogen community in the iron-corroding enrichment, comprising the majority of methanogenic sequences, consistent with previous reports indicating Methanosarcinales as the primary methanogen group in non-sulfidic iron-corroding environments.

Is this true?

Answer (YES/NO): NO